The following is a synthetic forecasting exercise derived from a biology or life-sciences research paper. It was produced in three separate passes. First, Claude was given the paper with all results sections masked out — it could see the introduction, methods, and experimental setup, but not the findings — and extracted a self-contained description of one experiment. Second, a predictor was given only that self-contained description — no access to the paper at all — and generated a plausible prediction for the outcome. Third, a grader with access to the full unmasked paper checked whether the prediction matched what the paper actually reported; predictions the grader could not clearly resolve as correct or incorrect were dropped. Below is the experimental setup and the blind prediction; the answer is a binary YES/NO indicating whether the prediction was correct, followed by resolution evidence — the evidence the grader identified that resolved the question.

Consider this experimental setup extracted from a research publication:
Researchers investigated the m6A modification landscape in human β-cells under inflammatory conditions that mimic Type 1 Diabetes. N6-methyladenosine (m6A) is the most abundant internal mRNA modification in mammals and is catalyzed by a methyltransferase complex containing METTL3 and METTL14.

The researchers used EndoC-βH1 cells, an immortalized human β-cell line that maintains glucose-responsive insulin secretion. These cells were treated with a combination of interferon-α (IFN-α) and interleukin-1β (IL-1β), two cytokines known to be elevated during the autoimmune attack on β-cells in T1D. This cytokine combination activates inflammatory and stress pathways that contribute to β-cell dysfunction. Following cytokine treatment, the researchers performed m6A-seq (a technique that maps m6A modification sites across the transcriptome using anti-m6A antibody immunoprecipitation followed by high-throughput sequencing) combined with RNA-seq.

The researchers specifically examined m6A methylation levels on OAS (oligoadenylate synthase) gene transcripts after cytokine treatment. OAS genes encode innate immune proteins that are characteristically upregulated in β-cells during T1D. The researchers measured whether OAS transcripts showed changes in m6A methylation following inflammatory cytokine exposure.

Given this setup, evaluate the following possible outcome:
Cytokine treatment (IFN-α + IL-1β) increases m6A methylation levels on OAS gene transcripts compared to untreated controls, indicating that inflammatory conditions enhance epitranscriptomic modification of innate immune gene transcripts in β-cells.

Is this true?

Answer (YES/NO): YES